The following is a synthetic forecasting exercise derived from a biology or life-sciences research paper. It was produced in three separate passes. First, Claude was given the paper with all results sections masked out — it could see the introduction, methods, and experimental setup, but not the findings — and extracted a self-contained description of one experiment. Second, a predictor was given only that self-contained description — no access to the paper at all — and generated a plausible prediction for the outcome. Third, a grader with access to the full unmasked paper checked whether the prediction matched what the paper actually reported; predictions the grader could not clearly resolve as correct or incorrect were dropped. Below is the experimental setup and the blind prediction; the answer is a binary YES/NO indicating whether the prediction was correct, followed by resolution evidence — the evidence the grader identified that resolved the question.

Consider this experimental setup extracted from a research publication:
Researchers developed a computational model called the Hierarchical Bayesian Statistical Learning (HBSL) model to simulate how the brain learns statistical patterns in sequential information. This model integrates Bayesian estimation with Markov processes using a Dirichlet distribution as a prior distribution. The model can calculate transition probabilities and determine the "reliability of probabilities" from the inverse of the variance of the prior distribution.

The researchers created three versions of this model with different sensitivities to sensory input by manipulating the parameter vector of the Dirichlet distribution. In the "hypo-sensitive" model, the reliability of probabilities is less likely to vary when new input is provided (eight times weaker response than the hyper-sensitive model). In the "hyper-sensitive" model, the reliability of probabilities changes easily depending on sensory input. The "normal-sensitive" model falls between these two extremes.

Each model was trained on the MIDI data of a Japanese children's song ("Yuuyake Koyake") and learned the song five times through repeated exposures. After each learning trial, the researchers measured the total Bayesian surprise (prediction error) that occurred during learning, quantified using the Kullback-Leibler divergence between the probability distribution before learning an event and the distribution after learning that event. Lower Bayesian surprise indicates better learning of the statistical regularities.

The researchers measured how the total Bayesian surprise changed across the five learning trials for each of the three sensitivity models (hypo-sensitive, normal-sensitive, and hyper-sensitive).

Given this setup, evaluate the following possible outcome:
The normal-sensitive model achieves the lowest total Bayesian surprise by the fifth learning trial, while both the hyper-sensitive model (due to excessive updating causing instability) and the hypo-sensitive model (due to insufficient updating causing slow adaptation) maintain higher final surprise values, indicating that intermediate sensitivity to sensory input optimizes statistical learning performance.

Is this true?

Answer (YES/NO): NO